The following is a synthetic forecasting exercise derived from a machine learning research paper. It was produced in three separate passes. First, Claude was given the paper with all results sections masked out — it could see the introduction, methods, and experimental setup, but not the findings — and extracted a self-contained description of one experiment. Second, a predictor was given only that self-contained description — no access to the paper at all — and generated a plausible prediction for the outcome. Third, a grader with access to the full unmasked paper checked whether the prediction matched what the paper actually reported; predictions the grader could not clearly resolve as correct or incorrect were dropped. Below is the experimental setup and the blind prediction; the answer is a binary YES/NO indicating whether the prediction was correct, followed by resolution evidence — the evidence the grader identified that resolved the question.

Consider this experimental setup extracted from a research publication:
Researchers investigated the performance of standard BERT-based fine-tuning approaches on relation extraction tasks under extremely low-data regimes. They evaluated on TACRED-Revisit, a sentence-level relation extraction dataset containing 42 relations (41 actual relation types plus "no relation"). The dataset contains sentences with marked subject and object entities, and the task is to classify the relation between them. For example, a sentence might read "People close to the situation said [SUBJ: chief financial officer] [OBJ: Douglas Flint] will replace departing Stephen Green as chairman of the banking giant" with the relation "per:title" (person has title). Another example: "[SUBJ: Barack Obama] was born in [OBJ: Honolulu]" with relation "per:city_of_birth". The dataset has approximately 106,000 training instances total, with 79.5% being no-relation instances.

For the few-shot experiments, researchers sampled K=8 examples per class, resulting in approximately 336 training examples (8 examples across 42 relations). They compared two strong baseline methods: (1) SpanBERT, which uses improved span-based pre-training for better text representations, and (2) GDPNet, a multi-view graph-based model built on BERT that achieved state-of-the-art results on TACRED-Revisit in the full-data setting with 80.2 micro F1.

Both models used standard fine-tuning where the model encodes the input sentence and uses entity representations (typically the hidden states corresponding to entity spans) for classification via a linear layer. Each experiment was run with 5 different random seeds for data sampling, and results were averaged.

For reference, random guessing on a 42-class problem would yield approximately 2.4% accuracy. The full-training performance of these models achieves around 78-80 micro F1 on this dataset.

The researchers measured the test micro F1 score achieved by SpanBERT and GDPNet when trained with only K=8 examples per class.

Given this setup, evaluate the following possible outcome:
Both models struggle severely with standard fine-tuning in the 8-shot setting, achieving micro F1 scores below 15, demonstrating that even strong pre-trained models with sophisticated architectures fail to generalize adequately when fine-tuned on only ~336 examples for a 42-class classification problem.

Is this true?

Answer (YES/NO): YES